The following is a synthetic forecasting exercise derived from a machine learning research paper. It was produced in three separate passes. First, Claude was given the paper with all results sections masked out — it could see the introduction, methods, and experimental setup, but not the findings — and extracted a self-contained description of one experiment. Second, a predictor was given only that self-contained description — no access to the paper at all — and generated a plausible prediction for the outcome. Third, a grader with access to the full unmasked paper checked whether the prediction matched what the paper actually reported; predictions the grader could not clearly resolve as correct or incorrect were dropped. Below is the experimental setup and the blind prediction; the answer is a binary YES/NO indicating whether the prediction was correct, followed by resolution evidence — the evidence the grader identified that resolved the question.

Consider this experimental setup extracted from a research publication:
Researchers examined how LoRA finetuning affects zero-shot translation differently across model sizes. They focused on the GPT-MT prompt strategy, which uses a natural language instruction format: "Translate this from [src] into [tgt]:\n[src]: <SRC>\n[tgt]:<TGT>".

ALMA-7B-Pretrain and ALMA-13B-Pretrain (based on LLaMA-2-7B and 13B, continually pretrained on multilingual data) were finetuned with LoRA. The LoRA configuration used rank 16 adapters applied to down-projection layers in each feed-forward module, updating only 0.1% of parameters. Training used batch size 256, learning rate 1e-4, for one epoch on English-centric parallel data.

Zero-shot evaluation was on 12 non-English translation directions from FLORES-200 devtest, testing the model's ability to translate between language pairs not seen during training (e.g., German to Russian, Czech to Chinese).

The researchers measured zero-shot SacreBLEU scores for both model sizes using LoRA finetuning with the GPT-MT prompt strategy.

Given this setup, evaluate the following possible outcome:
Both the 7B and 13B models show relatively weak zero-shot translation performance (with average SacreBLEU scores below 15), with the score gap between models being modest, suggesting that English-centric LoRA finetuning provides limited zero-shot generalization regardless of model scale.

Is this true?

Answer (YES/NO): NO